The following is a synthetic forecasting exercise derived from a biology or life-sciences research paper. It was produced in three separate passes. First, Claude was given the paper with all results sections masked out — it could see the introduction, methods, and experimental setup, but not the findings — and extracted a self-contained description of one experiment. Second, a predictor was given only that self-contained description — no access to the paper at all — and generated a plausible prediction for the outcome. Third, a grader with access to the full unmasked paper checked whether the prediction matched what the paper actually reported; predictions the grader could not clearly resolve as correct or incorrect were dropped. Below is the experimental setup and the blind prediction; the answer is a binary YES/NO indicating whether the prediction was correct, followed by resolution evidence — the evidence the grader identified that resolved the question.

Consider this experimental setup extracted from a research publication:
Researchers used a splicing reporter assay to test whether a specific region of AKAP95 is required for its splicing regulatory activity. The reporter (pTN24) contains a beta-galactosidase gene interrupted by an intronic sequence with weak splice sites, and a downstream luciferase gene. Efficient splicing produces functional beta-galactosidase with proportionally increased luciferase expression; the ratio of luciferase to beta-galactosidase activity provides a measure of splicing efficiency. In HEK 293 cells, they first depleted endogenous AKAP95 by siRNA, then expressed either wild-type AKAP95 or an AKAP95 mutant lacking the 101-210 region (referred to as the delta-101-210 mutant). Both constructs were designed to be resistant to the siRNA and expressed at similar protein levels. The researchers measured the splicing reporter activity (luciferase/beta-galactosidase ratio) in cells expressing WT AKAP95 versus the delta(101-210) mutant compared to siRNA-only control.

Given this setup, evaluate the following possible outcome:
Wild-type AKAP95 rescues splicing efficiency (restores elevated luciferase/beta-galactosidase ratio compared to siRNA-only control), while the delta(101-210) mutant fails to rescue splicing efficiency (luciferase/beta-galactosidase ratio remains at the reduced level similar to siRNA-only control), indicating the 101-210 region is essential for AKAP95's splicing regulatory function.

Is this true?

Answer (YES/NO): YES